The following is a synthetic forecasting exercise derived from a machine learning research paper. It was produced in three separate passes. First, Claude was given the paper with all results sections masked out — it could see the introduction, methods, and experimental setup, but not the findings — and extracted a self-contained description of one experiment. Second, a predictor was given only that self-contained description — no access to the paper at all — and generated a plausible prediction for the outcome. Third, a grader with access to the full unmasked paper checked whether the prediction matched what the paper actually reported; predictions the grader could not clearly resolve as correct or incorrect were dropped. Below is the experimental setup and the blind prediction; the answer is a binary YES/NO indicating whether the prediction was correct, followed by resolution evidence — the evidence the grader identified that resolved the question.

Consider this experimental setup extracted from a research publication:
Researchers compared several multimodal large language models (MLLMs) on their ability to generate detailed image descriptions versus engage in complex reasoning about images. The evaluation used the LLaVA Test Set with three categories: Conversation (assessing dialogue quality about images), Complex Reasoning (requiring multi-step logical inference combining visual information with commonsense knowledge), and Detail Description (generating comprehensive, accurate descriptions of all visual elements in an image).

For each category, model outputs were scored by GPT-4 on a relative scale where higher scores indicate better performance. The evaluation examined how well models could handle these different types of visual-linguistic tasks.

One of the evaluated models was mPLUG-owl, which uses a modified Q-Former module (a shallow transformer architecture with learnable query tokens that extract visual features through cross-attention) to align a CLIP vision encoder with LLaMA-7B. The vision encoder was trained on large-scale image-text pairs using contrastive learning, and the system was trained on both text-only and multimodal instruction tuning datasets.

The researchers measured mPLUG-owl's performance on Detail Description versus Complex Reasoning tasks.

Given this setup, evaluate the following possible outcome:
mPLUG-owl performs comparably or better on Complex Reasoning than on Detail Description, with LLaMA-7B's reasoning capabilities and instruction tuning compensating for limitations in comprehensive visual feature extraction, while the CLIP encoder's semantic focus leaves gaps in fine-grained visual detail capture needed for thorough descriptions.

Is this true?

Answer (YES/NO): YES